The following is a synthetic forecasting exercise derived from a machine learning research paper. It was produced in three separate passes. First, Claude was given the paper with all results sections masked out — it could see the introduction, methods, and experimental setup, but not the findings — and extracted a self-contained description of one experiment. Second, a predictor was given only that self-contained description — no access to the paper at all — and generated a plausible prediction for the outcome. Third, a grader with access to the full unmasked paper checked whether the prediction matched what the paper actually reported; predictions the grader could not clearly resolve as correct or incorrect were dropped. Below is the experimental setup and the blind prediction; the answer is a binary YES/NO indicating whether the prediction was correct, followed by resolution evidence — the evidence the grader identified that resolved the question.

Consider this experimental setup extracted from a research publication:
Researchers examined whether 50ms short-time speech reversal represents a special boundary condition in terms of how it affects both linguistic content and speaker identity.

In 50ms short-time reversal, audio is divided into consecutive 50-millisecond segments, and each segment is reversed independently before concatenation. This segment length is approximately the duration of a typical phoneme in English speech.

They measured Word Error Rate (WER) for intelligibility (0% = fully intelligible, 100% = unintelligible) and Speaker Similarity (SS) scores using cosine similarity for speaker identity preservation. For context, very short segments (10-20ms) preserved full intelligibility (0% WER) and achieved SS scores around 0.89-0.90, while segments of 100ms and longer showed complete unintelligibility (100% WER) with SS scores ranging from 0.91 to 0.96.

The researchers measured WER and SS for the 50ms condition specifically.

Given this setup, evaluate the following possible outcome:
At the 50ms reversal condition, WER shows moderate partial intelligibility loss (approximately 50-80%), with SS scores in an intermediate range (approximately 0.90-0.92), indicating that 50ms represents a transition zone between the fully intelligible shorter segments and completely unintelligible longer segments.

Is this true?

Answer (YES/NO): NO